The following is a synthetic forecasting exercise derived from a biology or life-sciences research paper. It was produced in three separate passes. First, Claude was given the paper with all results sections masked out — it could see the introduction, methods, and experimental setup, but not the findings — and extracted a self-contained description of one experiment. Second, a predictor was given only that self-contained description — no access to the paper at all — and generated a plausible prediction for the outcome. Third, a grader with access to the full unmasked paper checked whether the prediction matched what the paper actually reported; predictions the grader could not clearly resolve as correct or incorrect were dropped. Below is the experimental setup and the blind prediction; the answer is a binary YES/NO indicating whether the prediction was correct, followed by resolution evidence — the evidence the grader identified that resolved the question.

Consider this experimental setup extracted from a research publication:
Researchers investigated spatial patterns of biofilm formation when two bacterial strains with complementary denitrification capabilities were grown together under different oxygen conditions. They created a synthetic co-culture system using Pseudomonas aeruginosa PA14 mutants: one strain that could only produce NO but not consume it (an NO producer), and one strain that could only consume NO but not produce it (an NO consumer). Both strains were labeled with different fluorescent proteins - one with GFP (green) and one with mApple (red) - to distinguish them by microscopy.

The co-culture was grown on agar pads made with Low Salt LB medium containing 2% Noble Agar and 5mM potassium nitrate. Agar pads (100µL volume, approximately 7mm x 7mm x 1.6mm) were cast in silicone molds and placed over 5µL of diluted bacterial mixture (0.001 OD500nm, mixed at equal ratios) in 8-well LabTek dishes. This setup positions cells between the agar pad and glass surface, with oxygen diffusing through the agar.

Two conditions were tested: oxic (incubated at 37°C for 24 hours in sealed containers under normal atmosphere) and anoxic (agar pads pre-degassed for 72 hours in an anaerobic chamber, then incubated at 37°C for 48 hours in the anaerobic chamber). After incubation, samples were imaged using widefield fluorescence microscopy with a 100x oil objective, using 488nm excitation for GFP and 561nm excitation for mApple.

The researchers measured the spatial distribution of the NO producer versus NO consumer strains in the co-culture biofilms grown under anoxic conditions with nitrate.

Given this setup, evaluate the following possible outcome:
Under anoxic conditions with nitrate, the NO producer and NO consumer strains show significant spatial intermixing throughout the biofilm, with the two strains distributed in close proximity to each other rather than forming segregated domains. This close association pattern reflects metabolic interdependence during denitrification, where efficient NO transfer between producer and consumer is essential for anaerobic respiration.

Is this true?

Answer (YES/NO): YES